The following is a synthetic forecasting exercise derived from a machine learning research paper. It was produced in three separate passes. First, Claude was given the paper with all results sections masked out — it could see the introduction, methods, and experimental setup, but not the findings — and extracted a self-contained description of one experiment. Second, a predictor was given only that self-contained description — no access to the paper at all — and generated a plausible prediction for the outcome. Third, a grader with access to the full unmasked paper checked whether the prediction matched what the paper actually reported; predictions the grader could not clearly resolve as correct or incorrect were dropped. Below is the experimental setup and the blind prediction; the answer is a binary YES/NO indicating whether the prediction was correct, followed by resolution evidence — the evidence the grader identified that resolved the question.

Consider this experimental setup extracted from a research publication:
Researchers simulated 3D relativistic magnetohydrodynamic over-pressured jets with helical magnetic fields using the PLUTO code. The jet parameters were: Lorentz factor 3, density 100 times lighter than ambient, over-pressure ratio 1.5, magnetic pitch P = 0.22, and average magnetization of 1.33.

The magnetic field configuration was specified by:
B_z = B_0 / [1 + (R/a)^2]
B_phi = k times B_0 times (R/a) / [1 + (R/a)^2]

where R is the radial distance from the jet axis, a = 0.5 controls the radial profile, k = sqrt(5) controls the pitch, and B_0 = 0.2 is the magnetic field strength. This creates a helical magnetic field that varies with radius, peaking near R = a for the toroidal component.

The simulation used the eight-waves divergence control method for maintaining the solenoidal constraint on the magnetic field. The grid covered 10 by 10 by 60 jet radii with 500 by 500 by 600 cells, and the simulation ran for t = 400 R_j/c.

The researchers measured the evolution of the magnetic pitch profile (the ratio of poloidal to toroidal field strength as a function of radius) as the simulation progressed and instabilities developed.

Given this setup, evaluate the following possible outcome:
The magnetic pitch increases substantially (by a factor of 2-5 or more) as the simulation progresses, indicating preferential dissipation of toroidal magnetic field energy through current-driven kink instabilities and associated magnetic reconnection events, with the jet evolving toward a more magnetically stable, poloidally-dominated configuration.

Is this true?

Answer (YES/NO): NO